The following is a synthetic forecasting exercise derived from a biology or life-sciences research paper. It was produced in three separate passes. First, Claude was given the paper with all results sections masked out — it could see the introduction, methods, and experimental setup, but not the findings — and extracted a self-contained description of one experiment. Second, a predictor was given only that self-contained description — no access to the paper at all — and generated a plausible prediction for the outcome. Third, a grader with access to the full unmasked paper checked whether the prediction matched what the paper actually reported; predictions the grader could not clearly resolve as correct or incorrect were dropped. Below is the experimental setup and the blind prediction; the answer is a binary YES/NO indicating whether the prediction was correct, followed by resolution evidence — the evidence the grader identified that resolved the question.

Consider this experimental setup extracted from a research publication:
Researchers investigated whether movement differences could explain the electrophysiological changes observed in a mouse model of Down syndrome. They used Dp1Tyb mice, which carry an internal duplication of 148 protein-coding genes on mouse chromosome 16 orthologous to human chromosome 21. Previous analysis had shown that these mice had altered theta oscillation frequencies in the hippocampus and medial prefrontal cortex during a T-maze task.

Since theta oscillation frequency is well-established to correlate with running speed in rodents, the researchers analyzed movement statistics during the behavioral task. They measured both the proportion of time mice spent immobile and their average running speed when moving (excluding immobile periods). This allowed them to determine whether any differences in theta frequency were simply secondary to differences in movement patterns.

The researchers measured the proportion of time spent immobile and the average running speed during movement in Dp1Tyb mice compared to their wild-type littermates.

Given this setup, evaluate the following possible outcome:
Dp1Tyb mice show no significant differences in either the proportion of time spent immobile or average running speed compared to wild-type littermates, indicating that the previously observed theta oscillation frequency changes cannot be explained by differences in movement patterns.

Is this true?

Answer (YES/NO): NO